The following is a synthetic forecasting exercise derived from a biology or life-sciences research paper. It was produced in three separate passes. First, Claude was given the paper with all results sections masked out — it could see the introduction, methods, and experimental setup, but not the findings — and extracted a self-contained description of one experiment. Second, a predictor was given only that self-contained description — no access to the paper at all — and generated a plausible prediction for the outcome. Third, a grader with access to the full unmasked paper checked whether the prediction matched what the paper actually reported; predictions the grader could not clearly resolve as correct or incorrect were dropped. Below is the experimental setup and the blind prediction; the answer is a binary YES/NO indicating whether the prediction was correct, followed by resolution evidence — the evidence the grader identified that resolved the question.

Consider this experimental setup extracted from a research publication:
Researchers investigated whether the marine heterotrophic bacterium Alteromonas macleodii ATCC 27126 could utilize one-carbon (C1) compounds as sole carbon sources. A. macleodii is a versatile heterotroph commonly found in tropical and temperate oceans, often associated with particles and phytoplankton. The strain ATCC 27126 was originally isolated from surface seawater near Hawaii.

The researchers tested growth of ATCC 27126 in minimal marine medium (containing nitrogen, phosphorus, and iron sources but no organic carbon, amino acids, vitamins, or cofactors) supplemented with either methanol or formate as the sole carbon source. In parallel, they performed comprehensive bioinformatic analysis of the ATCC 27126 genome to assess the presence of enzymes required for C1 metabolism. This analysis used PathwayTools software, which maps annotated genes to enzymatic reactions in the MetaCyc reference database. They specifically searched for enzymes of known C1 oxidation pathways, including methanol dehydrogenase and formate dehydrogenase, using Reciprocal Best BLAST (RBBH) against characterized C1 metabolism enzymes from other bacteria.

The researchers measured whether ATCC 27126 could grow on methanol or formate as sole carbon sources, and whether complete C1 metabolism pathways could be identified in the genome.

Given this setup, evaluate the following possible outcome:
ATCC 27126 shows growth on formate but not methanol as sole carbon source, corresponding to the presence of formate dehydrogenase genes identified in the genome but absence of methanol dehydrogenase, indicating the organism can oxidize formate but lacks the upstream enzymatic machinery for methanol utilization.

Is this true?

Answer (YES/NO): NO